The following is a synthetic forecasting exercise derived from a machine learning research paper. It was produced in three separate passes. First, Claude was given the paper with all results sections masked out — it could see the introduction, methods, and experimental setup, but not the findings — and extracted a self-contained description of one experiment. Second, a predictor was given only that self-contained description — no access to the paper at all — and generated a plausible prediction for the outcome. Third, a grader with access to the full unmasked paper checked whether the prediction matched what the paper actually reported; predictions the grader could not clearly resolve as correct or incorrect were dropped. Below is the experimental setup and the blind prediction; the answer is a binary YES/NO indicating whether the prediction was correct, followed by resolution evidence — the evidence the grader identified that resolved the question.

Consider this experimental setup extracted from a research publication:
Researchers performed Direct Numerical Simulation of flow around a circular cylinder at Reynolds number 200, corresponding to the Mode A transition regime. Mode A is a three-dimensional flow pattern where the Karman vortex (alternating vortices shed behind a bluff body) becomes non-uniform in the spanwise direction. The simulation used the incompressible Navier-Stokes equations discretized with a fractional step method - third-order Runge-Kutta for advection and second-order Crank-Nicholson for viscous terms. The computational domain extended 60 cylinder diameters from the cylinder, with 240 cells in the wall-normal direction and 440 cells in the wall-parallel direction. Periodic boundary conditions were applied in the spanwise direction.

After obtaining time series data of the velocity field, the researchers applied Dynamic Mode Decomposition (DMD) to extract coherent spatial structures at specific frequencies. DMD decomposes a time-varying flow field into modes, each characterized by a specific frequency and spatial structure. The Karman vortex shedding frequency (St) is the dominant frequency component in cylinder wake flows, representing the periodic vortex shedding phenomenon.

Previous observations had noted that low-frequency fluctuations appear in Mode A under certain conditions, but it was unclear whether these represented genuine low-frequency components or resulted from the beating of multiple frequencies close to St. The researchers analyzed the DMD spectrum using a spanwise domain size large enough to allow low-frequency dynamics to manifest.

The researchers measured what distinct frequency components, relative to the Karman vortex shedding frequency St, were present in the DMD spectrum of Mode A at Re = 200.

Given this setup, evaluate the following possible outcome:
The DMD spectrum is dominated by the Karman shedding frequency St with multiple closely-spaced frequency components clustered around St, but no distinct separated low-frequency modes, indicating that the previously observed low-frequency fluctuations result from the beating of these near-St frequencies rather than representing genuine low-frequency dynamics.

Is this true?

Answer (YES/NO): NO